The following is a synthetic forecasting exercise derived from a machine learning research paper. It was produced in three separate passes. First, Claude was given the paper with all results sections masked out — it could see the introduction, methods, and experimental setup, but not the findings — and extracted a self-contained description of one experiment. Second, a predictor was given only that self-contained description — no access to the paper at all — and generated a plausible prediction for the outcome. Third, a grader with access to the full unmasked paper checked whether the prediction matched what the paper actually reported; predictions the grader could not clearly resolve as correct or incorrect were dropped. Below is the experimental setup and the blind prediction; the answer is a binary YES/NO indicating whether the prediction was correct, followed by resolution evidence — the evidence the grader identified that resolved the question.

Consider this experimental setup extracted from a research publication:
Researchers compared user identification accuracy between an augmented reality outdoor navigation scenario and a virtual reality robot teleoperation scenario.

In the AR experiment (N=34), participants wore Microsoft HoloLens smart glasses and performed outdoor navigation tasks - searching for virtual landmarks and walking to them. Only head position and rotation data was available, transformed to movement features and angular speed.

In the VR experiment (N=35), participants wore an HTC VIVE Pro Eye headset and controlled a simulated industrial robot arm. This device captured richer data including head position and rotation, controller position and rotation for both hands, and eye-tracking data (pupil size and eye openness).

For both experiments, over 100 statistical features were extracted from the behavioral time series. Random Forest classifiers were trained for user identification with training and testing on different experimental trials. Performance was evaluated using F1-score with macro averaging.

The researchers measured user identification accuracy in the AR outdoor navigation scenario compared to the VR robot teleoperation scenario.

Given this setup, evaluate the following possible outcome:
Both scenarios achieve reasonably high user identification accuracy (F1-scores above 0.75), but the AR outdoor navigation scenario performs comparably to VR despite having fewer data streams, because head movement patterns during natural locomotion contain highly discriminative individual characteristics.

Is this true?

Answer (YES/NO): NO